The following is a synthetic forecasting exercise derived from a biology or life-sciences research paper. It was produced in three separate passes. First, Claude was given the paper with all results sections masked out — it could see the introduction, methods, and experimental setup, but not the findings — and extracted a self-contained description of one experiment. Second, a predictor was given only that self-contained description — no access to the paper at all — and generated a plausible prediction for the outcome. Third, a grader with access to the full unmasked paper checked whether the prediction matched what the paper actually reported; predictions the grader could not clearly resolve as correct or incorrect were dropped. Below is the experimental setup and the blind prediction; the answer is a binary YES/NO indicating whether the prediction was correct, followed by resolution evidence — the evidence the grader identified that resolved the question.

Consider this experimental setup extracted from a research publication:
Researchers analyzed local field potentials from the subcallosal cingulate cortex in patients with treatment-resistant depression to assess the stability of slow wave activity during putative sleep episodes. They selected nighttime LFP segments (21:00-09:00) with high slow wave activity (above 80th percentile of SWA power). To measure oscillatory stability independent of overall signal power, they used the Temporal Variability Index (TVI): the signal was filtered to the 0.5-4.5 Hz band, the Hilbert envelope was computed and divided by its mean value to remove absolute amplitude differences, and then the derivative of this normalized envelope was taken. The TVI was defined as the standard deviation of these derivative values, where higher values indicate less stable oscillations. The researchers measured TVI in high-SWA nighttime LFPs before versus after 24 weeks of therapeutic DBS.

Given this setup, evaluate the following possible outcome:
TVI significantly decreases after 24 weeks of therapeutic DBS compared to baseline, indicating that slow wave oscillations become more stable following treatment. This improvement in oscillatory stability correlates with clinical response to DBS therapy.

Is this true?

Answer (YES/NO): NO